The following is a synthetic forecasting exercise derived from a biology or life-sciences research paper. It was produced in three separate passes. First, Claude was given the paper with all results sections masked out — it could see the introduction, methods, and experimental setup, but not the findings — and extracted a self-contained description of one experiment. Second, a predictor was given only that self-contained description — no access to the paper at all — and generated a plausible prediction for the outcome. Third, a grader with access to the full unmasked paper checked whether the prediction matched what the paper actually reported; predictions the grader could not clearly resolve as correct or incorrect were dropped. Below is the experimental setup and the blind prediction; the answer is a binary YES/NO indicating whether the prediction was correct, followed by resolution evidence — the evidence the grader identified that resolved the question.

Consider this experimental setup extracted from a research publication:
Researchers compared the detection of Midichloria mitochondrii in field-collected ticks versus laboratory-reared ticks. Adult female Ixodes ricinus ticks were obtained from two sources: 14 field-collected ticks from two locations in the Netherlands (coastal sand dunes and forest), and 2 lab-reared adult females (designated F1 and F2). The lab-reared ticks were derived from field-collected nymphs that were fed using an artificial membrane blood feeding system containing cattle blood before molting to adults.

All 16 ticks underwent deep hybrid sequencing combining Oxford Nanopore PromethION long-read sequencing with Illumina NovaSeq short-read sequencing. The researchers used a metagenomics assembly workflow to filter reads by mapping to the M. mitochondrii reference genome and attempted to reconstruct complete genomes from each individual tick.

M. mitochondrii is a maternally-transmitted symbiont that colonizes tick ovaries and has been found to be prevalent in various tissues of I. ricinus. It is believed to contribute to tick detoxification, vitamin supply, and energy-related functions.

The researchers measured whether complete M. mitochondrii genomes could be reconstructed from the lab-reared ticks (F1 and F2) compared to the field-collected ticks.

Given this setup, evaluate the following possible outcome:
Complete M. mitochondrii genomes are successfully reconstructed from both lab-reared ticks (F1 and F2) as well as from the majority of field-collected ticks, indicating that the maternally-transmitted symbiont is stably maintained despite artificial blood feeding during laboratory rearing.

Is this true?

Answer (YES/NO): NO